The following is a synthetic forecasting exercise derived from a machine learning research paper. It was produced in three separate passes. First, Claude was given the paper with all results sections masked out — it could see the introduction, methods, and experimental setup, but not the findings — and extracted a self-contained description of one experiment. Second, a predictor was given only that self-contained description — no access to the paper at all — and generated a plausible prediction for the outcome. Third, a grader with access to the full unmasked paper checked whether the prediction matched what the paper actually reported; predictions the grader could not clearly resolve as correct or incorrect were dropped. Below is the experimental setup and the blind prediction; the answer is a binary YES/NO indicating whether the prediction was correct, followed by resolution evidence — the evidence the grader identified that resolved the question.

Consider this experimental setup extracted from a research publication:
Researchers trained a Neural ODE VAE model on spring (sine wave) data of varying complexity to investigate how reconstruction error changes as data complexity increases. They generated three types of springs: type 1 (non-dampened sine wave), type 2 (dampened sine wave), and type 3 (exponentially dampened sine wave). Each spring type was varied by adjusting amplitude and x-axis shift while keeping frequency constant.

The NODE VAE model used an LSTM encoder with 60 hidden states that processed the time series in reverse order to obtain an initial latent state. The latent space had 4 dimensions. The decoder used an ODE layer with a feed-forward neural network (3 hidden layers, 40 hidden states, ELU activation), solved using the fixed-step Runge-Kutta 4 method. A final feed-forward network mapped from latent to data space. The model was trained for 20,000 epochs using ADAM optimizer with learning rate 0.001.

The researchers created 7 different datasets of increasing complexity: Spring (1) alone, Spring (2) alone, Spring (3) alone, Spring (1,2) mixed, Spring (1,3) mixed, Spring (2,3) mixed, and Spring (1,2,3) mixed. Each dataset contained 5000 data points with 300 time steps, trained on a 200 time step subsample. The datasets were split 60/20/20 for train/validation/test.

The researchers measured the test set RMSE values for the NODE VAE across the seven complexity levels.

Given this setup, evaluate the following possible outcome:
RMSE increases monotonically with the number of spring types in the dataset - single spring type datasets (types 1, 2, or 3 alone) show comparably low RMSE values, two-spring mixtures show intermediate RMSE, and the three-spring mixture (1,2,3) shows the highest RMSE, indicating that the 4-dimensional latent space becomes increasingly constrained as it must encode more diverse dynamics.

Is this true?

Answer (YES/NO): YES